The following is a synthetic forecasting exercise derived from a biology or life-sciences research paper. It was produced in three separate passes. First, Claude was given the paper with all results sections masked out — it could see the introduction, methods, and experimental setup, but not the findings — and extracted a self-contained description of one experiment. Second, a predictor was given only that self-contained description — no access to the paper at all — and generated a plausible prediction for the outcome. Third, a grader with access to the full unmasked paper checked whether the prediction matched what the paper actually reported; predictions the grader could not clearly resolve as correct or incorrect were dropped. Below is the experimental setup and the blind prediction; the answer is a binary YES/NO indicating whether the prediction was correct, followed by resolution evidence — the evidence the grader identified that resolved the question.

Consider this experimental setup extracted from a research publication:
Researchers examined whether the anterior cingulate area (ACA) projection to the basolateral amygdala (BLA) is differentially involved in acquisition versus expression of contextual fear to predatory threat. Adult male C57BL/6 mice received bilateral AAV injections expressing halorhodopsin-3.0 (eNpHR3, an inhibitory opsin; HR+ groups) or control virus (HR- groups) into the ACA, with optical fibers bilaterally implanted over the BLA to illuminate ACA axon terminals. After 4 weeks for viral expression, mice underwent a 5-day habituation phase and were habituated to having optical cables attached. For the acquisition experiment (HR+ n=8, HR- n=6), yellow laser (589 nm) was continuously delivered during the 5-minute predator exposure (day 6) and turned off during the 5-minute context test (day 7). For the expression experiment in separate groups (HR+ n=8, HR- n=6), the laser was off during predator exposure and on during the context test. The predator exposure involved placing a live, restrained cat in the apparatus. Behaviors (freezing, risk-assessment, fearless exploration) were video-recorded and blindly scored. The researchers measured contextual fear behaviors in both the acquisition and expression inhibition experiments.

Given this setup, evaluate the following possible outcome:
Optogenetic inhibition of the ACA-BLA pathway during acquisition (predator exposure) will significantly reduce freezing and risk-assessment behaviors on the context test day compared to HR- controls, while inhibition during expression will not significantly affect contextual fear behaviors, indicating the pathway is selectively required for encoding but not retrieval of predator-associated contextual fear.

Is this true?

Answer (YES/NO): YES